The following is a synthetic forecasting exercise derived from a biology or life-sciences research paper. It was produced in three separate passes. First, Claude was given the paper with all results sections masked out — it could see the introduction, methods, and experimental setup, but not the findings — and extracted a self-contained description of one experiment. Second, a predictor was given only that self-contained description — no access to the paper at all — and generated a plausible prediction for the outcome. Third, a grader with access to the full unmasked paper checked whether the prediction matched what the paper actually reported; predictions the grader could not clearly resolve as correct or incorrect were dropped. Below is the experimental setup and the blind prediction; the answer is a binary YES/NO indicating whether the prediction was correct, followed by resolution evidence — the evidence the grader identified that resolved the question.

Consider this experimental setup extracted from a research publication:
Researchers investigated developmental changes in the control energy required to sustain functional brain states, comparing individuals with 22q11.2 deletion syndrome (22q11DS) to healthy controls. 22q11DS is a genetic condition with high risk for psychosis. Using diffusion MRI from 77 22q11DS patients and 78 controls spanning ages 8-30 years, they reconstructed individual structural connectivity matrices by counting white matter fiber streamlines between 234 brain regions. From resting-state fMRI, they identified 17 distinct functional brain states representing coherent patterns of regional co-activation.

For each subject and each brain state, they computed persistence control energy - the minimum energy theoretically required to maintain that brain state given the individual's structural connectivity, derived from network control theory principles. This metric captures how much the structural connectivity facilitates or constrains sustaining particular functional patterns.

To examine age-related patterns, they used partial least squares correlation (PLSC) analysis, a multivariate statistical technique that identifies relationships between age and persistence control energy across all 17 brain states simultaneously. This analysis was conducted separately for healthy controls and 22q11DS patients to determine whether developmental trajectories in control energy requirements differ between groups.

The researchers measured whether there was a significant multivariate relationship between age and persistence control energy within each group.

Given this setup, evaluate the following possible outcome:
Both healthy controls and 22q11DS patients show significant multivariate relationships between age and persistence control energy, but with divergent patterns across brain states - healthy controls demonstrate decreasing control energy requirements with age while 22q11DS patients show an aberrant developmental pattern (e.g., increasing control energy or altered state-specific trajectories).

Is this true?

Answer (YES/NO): NO